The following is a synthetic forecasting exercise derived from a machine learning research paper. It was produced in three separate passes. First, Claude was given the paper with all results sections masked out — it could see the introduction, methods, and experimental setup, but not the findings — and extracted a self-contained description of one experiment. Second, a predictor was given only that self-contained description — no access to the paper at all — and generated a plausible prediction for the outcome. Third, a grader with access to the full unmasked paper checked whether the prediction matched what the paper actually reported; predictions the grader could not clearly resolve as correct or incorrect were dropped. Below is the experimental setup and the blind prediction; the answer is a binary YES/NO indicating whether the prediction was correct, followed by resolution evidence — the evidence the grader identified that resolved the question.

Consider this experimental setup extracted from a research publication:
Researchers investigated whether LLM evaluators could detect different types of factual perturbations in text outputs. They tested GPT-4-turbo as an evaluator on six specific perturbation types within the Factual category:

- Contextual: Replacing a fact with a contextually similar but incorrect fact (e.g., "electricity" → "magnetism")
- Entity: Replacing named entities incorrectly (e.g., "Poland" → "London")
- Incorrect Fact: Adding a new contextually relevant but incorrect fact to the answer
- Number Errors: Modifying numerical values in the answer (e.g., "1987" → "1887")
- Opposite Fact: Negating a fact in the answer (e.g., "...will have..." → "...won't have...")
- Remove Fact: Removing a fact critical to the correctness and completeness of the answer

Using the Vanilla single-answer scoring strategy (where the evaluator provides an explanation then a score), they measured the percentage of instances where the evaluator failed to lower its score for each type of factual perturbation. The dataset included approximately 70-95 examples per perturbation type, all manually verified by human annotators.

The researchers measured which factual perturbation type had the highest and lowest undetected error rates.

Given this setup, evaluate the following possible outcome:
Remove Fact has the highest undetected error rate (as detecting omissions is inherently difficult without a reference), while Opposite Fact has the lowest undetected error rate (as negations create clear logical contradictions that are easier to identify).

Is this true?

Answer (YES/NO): YES